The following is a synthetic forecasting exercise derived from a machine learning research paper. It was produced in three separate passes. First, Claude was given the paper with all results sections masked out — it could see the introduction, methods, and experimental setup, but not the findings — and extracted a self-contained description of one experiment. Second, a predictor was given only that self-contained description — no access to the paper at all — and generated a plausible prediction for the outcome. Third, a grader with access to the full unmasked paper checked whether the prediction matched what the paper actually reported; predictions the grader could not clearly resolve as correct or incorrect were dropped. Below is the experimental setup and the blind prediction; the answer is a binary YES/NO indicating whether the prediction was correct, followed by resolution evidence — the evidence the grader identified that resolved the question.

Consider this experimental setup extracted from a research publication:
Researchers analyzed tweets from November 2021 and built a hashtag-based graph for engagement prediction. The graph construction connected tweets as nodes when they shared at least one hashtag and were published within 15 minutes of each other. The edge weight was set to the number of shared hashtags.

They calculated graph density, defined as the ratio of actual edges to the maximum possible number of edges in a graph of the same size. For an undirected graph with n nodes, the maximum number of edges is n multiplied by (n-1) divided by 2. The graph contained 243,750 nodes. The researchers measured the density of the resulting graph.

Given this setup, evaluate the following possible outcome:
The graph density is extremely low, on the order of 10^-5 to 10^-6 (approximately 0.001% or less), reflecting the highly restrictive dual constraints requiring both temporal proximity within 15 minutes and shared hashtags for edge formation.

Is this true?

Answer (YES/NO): NO